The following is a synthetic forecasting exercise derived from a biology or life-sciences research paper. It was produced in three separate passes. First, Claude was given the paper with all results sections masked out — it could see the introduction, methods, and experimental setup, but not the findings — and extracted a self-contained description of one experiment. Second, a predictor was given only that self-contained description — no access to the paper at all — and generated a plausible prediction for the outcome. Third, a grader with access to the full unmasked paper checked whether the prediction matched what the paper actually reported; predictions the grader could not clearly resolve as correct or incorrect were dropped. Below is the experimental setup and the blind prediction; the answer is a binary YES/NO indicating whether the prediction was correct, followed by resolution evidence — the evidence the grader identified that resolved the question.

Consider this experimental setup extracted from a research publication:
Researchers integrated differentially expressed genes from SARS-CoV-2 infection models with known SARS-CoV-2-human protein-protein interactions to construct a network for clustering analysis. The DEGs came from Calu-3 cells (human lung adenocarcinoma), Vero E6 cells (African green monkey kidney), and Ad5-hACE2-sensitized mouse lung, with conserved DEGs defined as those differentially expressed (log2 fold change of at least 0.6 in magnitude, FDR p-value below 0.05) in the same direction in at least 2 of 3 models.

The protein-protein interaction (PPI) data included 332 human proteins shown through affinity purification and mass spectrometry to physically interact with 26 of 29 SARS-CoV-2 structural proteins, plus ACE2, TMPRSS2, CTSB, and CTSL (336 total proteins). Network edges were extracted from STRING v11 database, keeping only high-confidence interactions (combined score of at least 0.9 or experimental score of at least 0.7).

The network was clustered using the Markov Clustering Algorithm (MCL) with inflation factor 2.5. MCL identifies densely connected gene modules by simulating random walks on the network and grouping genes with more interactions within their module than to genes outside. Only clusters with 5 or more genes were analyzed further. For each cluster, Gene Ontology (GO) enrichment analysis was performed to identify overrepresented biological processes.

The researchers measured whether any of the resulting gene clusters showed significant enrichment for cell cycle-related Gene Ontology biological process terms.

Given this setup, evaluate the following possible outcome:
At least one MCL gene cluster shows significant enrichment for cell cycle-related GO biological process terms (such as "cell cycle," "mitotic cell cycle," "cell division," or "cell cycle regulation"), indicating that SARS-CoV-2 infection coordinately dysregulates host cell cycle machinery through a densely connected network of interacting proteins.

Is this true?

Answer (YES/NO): NO